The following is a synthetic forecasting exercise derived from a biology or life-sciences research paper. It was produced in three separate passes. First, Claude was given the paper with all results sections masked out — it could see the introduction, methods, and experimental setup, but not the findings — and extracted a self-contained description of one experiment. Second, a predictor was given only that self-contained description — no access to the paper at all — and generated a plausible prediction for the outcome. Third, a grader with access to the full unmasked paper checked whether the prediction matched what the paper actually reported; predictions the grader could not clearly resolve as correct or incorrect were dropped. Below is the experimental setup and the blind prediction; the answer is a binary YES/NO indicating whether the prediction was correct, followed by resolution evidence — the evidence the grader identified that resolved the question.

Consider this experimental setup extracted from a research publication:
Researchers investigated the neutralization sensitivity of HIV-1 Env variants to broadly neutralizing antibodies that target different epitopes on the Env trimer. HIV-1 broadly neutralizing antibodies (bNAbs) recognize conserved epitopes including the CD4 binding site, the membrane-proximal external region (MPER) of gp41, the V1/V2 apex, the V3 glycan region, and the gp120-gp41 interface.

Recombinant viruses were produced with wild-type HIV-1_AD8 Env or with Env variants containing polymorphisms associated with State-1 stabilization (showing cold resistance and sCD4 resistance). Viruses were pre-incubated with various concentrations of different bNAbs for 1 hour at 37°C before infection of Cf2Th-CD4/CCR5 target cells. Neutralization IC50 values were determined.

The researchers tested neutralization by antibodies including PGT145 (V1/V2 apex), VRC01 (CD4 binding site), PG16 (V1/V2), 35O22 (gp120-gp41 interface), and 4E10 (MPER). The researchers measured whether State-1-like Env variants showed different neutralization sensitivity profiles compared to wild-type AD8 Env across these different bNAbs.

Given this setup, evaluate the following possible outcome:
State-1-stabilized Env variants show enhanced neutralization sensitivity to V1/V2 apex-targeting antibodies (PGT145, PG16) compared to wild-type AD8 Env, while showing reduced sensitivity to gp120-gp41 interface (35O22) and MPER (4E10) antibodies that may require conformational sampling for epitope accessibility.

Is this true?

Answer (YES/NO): NO